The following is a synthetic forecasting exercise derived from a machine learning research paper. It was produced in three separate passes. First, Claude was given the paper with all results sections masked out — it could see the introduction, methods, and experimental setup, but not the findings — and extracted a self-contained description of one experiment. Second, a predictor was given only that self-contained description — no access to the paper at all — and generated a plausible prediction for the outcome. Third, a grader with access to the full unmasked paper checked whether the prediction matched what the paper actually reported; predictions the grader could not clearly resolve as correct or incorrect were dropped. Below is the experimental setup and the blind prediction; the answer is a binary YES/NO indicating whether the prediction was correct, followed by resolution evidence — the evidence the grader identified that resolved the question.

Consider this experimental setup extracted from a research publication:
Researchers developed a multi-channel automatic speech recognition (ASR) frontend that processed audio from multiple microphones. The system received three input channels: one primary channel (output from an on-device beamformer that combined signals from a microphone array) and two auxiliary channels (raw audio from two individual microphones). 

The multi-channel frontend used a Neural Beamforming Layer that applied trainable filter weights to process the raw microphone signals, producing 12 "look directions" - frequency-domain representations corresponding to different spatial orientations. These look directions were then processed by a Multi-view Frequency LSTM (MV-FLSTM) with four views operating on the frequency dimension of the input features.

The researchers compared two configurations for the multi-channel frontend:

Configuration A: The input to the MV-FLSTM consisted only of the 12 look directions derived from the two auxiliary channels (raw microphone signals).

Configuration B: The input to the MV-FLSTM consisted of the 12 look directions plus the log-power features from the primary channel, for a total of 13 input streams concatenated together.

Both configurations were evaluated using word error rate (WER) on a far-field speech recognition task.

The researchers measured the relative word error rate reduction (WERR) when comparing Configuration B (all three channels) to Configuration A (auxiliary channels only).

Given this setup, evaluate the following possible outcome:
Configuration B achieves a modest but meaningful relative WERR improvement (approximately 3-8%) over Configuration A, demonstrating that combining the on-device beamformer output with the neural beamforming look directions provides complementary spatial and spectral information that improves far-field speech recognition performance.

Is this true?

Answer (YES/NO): YES